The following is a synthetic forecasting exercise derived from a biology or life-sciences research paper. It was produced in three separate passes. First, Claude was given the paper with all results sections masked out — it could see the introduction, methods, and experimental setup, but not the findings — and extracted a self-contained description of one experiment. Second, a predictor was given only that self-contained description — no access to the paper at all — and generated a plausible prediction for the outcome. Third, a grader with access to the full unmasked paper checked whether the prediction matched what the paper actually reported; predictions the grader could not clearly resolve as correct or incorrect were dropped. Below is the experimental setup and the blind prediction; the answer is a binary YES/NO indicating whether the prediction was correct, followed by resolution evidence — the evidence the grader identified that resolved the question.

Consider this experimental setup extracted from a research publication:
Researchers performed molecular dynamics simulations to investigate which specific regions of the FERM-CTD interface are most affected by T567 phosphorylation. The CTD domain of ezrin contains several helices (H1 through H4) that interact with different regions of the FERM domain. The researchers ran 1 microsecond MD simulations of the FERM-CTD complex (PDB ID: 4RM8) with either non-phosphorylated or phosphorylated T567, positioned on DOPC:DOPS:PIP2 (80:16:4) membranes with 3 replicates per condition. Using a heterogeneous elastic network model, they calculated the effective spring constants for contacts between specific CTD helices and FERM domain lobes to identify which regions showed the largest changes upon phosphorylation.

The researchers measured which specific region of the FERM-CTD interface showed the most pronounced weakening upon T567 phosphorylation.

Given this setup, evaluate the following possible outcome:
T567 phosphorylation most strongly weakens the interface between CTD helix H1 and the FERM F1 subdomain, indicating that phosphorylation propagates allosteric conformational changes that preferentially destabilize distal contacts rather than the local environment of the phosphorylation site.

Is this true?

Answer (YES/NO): NO